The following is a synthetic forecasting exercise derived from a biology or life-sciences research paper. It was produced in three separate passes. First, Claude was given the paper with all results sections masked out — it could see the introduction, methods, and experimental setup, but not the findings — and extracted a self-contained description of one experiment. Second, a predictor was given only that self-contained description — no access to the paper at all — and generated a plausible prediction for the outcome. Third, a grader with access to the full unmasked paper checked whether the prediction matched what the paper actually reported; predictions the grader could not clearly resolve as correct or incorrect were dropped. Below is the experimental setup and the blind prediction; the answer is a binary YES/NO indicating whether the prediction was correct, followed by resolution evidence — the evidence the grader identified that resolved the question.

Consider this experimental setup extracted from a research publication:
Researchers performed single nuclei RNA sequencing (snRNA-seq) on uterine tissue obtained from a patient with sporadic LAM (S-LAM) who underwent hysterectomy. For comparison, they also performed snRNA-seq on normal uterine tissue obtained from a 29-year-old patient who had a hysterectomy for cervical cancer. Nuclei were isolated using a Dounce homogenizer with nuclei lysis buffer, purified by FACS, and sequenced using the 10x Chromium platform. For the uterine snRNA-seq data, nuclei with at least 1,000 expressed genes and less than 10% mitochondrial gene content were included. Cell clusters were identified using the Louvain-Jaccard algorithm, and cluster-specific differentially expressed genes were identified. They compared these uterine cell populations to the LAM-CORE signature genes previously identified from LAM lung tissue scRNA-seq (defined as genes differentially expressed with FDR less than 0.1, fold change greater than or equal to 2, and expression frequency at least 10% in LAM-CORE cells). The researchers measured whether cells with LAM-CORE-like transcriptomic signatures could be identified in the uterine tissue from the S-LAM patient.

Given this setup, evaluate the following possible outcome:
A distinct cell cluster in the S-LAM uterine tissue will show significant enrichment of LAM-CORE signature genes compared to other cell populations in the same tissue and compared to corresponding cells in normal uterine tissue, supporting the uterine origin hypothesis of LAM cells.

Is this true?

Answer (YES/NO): YES